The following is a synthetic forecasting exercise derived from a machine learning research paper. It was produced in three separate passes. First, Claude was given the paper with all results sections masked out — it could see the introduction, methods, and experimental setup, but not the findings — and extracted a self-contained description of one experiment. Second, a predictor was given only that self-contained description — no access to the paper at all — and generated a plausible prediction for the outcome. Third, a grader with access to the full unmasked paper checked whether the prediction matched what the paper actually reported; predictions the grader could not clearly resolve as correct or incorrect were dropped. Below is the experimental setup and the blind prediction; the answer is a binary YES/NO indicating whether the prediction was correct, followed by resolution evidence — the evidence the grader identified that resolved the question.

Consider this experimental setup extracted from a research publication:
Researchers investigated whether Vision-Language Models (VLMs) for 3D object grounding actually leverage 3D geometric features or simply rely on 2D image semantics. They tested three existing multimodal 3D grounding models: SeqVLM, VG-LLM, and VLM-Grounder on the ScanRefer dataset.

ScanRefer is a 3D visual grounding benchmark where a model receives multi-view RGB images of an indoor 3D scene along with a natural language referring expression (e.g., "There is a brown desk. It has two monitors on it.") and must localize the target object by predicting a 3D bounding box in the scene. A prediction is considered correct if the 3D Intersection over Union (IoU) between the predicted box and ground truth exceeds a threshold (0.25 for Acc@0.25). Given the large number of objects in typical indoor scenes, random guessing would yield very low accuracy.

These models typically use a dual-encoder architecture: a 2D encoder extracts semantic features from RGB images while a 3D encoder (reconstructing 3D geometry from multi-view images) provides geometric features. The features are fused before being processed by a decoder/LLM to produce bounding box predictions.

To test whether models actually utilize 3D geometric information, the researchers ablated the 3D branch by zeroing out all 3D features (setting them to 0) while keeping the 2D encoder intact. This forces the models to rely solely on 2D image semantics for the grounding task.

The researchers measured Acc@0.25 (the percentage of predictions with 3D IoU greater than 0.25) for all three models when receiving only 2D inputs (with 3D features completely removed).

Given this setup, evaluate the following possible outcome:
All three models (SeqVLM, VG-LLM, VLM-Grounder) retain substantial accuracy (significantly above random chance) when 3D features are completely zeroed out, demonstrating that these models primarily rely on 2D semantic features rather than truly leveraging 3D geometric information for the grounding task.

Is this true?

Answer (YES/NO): YES